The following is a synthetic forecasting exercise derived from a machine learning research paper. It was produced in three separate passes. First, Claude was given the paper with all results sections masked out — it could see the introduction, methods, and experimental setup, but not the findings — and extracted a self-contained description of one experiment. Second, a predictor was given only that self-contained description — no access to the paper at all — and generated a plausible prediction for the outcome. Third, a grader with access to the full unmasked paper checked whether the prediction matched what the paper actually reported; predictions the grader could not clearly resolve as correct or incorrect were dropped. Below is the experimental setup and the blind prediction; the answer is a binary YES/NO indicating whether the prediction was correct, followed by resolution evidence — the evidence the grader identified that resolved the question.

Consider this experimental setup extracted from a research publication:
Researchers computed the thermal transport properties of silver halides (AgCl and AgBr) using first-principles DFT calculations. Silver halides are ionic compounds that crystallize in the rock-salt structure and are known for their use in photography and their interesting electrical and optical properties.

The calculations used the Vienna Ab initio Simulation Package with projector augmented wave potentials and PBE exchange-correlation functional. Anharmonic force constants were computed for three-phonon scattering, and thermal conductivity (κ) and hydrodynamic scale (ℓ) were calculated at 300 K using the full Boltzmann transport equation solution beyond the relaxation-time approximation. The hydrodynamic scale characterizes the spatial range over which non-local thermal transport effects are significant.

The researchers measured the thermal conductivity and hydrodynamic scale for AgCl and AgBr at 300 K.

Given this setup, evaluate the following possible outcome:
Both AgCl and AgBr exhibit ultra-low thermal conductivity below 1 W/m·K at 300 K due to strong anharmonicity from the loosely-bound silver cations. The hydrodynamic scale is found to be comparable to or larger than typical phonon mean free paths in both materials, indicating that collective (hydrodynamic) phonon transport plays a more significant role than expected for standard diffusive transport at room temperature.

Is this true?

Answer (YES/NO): NO